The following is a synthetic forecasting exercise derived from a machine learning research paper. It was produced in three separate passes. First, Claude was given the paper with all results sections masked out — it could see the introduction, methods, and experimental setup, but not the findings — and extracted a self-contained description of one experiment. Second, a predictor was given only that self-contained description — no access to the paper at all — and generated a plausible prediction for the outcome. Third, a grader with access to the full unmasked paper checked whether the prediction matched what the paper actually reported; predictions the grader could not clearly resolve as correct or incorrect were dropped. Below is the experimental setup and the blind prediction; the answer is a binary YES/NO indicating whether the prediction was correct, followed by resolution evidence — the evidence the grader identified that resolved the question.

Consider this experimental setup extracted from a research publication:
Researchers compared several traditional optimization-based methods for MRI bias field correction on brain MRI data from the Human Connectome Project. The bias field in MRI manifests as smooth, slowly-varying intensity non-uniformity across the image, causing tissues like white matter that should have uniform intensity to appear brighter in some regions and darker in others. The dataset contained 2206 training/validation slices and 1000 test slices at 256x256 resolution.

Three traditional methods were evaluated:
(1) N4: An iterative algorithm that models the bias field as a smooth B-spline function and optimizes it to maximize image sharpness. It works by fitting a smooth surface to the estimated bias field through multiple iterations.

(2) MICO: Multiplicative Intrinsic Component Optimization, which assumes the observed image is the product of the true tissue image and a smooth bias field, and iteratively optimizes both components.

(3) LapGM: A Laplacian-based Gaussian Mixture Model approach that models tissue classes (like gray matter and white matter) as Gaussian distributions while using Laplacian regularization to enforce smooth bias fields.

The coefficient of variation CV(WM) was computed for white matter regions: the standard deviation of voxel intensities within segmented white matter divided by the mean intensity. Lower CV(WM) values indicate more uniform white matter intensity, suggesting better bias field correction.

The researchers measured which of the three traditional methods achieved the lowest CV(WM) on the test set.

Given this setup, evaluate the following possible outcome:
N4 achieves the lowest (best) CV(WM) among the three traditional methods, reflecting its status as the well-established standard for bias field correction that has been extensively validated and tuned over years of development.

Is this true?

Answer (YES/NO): NO